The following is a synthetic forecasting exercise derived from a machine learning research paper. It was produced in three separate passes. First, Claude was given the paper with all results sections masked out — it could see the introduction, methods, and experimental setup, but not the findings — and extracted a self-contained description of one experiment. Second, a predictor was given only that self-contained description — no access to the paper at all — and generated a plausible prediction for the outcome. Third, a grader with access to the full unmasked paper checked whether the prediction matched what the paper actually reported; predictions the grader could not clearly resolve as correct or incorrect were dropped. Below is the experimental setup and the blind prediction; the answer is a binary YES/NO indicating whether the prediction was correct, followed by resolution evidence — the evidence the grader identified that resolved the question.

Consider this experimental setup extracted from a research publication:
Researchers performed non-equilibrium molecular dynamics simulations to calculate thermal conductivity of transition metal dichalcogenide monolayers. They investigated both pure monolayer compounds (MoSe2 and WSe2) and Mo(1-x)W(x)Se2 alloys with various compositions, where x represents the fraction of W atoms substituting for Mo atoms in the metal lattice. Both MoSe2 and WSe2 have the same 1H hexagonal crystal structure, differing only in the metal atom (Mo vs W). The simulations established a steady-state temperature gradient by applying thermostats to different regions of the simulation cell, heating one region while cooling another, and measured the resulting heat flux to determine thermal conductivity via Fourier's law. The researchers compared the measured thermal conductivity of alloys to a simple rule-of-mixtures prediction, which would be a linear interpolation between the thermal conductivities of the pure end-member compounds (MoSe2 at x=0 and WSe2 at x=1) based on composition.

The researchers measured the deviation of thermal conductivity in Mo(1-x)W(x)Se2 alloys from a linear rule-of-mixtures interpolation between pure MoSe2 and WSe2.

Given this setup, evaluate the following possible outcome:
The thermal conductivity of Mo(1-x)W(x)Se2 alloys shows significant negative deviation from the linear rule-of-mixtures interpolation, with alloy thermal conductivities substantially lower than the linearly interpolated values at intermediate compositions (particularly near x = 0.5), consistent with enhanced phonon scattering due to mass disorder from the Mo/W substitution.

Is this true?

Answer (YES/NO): YES